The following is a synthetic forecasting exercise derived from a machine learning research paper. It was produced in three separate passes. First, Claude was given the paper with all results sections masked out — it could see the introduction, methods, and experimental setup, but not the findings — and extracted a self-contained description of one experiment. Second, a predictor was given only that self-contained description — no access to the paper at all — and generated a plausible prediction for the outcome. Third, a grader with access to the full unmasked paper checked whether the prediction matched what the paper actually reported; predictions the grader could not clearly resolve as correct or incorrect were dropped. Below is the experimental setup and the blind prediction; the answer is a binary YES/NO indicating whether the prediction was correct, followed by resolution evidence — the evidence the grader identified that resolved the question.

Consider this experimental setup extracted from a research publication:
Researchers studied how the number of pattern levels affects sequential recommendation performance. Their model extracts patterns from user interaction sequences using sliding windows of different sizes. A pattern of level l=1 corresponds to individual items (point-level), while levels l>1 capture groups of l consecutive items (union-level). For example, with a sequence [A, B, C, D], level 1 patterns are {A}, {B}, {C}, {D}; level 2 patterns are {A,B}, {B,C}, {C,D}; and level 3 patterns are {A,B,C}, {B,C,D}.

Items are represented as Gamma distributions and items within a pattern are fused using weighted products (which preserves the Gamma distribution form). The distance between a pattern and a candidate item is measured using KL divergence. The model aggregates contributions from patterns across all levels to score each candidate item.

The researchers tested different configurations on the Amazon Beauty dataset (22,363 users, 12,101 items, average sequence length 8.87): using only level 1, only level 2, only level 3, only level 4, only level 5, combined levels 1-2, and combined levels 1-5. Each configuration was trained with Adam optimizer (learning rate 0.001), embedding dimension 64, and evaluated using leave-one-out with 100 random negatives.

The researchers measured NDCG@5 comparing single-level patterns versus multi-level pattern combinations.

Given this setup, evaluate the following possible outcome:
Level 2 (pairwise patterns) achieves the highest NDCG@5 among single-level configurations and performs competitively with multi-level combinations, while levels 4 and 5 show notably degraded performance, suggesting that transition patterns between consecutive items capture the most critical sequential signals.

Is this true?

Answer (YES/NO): YES